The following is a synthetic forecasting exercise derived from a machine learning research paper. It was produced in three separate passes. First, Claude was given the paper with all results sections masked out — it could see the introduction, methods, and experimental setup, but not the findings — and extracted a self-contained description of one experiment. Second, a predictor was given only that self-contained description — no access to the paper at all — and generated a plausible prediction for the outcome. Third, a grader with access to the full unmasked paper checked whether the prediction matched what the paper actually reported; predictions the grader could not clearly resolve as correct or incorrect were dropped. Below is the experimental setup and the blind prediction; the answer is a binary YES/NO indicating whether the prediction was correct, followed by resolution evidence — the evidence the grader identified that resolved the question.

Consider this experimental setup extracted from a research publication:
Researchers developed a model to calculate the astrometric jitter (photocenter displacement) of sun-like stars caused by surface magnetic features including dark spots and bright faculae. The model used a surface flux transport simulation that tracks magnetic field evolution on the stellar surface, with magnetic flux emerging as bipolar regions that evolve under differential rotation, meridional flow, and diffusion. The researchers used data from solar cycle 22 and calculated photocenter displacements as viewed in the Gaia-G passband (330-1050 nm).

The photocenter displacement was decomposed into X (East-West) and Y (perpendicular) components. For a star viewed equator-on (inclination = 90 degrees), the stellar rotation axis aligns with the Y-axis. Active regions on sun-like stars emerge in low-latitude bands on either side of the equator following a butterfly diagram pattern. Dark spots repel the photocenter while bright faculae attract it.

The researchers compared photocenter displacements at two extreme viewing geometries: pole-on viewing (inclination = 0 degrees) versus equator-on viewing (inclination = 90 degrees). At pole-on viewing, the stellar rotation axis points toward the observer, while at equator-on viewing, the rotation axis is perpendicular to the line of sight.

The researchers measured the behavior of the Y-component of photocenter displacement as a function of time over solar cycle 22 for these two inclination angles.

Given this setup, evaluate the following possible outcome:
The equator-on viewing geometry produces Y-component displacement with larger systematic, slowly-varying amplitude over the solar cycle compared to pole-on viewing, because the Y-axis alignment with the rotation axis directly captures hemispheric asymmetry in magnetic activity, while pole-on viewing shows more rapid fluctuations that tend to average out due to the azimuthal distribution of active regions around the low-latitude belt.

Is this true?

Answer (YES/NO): NO